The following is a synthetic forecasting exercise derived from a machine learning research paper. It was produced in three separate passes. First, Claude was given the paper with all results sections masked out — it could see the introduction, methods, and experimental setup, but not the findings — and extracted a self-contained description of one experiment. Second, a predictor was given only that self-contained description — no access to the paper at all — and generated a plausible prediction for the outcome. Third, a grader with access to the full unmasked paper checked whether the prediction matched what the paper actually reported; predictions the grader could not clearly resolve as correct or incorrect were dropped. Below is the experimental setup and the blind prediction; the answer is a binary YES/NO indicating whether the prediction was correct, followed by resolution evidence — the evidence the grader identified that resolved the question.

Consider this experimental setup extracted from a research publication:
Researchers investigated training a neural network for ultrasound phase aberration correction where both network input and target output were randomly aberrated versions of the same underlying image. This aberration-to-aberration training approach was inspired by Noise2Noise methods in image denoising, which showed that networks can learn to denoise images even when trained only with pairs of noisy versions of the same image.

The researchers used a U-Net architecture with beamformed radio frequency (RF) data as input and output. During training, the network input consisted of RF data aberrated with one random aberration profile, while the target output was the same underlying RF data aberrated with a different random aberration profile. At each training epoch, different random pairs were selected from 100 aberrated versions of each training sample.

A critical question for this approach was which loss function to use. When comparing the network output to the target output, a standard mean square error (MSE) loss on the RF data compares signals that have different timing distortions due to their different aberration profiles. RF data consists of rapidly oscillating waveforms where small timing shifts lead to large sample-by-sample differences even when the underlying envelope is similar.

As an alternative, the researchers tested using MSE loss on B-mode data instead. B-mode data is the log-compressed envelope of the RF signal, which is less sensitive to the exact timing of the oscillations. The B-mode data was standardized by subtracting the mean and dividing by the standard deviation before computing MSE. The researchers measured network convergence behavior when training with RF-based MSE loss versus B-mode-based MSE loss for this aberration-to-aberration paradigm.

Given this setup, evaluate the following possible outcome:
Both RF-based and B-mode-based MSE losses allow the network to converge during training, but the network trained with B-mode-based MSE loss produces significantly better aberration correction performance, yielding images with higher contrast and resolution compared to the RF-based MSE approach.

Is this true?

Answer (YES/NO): NO